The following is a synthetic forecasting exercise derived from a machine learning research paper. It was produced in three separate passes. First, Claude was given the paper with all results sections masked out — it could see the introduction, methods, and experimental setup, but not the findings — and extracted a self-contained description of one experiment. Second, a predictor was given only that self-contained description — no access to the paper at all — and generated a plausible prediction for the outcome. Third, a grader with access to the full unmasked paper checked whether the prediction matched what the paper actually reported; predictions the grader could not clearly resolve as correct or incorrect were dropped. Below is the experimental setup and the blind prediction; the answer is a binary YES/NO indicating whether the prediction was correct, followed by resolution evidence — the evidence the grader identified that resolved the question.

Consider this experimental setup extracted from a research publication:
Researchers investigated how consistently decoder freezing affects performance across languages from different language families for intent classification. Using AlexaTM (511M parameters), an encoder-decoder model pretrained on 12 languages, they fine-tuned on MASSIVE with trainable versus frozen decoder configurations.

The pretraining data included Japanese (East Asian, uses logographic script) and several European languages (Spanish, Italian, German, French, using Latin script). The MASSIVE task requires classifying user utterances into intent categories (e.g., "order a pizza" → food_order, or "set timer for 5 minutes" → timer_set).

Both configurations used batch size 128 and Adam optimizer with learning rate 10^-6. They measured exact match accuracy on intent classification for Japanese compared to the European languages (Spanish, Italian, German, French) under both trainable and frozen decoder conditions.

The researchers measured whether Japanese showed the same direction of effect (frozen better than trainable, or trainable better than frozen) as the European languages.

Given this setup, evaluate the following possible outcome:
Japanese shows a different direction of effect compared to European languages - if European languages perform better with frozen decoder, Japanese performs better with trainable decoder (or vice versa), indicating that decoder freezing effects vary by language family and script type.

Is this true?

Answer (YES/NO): NO